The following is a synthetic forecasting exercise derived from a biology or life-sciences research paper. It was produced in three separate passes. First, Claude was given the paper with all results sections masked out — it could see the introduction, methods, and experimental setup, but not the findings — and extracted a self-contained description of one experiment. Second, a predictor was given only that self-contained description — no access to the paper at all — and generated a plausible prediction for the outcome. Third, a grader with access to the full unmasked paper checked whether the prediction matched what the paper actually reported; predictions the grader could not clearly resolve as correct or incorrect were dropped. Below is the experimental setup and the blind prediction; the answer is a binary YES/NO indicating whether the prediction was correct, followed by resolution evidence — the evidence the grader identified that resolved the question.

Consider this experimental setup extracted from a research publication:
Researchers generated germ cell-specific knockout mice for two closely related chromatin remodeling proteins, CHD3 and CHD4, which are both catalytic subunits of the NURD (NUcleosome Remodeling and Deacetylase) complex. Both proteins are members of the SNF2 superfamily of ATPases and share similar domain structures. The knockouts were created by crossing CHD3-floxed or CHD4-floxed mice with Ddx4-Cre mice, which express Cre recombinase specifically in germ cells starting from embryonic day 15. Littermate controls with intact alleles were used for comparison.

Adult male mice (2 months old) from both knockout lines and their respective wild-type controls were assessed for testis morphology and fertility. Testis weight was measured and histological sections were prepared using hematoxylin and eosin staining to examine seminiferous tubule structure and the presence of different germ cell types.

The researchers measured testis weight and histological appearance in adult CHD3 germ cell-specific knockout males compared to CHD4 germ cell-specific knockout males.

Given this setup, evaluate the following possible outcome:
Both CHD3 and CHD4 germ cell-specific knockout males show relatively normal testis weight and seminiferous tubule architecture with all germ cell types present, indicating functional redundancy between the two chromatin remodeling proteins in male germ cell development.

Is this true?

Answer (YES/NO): NO